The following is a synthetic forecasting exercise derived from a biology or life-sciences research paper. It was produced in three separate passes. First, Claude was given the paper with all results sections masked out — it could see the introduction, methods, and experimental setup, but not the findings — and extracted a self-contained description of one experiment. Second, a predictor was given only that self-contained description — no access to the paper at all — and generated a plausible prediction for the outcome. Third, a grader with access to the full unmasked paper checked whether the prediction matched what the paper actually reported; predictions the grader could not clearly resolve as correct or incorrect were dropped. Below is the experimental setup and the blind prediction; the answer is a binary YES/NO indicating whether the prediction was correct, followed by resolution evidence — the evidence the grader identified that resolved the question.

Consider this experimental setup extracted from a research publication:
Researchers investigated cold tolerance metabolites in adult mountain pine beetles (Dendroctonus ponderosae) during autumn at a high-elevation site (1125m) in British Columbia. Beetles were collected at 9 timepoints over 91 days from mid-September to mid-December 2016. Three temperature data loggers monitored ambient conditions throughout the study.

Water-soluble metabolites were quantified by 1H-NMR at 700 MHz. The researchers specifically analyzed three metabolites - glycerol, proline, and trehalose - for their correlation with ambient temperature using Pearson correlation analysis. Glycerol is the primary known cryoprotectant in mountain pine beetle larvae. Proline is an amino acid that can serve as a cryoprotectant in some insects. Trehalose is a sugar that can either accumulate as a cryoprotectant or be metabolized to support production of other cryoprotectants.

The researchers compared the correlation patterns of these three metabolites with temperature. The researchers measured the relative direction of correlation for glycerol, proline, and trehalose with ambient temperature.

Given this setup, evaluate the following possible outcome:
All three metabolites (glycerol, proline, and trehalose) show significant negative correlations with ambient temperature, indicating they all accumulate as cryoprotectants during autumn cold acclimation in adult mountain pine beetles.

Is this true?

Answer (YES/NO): NO